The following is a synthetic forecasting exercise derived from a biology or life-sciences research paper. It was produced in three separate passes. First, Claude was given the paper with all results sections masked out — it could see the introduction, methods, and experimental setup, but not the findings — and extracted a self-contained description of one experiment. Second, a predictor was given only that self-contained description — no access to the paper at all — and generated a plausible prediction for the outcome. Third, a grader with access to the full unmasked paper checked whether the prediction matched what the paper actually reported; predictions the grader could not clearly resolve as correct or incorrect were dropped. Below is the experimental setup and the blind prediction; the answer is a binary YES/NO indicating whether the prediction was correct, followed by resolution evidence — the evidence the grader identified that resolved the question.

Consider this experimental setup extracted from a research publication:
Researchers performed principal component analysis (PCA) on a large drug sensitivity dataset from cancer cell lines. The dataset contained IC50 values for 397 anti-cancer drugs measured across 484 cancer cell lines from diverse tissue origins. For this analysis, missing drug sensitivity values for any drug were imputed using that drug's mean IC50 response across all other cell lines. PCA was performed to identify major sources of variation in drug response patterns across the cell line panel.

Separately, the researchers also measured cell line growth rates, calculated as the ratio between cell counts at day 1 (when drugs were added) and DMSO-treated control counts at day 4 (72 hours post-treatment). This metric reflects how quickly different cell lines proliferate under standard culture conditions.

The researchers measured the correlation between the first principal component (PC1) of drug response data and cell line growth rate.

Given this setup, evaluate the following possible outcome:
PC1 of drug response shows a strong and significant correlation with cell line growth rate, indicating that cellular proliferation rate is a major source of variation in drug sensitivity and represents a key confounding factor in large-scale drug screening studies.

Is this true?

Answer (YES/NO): YES